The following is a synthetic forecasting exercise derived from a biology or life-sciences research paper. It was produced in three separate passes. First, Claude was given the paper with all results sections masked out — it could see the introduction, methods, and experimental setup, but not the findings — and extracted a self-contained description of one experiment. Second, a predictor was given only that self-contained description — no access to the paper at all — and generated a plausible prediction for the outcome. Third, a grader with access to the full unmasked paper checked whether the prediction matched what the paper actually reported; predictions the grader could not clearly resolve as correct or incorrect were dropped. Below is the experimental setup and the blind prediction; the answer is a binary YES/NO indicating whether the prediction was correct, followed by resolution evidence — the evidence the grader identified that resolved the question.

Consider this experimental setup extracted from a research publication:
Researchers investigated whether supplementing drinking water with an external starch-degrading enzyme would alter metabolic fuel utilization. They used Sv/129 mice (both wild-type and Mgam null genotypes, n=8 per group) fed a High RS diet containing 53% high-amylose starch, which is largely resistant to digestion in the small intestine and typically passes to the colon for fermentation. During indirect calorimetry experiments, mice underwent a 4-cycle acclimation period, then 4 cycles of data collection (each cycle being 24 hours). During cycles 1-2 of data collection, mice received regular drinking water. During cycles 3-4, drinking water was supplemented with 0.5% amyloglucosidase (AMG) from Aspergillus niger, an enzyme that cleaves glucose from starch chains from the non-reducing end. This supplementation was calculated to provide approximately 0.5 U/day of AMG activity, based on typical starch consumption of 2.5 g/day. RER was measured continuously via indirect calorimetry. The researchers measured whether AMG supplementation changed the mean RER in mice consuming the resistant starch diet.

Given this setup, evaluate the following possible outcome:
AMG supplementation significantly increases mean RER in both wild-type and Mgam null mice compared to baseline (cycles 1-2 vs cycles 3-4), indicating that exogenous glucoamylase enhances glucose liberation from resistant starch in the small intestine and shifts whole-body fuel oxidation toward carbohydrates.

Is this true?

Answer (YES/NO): NO